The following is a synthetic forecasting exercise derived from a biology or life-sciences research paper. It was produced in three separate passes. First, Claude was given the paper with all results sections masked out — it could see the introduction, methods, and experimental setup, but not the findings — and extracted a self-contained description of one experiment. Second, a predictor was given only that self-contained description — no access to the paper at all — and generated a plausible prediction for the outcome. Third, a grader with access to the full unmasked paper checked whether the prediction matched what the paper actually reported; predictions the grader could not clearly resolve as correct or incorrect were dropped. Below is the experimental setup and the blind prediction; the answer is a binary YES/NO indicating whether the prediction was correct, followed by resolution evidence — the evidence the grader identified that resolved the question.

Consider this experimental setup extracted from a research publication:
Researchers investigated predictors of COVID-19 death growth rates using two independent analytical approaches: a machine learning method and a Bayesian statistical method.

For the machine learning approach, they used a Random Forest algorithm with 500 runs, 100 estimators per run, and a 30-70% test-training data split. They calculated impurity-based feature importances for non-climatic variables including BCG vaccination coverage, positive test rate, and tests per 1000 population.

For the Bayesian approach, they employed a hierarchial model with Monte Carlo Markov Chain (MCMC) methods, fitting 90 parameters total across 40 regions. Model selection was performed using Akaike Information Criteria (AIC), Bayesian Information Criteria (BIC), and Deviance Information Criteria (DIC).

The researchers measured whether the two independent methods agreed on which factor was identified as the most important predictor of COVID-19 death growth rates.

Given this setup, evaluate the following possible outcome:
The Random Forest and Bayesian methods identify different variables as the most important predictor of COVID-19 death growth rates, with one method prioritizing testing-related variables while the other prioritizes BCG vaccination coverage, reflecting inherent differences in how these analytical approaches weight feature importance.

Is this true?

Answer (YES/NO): NO